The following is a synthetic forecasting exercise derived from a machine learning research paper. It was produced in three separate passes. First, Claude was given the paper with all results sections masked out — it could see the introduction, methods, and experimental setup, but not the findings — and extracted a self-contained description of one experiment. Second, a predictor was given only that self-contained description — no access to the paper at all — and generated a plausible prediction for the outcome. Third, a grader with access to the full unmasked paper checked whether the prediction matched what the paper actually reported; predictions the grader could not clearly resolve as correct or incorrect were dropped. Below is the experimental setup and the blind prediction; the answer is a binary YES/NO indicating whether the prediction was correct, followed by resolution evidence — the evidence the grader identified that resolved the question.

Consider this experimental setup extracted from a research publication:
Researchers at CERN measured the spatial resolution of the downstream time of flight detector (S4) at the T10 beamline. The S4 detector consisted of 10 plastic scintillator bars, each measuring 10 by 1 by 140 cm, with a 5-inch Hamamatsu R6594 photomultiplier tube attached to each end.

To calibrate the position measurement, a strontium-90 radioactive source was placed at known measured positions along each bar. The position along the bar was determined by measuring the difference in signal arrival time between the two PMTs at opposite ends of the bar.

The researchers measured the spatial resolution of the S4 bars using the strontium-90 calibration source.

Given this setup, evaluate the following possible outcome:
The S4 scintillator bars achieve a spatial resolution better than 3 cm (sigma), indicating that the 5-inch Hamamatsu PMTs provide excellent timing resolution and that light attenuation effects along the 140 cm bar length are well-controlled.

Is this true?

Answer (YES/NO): NO